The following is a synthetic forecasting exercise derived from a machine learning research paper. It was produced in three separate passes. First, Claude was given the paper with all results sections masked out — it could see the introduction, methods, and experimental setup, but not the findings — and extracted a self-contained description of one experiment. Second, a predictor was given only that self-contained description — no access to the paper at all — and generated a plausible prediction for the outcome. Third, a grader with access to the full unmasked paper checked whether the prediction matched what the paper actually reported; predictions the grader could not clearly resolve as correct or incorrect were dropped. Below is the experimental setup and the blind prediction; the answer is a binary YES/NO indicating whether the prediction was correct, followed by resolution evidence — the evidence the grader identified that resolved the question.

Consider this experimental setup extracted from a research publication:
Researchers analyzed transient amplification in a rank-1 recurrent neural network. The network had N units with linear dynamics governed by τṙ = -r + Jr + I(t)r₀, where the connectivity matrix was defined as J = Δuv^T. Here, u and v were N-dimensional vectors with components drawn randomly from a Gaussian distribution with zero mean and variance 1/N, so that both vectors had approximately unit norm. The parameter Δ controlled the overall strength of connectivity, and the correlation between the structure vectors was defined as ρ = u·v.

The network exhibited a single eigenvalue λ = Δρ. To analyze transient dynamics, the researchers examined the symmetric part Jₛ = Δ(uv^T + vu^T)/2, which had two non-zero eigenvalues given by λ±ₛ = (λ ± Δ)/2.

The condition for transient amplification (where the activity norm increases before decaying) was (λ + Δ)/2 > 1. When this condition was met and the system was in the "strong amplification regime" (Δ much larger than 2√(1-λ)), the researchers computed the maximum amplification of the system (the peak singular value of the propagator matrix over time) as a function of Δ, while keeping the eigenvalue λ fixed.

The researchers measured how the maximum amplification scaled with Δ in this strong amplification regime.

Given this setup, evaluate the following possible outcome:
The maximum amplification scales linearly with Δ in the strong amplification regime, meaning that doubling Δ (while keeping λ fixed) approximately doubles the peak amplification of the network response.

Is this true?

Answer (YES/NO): YES